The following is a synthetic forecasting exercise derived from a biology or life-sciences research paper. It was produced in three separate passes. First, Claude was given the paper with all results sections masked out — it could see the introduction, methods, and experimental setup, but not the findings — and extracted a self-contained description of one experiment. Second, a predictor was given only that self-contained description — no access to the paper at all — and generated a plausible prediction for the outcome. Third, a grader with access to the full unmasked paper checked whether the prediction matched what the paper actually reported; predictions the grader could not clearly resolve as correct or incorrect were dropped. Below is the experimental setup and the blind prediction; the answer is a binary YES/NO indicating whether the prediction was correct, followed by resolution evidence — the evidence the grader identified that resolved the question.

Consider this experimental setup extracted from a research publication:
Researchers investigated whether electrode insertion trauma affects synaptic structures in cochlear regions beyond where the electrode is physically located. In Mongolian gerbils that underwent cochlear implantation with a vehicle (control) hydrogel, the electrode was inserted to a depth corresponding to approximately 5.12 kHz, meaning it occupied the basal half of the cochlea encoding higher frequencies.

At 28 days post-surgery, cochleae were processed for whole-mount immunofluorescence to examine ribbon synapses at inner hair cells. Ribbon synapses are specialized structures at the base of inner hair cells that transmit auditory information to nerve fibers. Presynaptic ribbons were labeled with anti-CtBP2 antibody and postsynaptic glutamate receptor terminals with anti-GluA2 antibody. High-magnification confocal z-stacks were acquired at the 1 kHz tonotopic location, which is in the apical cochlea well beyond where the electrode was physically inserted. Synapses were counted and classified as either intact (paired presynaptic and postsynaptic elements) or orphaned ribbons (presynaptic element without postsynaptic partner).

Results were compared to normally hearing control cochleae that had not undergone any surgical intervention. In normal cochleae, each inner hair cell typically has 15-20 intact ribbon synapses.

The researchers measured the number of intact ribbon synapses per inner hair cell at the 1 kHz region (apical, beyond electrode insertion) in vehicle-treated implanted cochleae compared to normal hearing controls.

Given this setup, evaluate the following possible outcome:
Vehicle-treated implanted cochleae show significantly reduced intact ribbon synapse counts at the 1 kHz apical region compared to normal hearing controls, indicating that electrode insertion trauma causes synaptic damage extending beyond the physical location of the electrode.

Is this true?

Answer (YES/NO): YES